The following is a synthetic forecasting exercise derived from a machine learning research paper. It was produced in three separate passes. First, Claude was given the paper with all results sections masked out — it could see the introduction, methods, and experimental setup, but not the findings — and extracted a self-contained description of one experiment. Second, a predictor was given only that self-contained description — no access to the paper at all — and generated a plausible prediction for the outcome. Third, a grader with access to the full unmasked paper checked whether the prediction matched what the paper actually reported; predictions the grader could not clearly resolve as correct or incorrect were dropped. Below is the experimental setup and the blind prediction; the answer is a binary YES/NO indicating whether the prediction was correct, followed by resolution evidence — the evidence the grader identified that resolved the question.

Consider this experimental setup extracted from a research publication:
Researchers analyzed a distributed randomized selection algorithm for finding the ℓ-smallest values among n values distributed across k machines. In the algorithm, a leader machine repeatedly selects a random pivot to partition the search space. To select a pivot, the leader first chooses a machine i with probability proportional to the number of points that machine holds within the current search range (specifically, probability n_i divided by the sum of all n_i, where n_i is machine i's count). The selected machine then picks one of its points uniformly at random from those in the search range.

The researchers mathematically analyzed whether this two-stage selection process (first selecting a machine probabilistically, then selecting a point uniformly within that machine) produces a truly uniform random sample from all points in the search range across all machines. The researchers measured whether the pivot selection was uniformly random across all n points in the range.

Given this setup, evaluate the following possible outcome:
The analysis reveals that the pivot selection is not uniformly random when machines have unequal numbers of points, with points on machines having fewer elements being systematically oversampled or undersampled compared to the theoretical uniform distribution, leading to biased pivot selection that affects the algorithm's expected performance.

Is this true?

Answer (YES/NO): NO